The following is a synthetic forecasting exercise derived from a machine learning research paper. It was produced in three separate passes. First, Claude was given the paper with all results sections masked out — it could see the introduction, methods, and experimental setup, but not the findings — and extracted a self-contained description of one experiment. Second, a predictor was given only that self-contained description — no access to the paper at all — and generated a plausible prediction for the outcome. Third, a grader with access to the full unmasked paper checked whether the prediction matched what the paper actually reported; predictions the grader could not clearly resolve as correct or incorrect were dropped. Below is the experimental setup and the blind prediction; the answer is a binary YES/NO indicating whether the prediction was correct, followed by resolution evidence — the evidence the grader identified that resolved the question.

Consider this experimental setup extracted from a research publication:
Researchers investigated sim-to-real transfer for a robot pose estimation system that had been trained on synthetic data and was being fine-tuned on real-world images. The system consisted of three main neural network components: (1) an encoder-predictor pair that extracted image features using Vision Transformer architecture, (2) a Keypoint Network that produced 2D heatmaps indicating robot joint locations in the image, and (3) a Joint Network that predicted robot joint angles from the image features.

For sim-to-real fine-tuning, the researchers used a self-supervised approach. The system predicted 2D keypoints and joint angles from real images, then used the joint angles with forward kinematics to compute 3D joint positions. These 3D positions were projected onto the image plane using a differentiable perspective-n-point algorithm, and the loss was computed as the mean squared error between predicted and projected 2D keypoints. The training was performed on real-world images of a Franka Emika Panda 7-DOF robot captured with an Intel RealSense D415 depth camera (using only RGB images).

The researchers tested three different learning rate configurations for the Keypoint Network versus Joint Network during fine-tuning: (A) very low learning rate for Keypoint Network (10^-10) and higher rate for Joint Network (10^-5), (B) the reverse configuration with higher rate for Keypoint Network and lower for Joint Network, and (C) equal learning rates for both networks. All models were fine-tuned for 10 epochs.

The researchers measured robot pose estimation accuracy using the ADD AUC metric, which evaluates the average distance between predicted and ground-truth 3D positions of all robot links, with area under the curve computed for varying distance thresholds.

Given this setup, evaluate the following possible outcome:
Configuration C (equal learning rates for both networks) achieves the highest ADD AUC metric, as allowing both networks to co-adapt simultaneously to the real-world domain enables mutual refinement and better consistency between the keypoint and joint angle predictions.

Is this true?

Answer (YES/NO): NO